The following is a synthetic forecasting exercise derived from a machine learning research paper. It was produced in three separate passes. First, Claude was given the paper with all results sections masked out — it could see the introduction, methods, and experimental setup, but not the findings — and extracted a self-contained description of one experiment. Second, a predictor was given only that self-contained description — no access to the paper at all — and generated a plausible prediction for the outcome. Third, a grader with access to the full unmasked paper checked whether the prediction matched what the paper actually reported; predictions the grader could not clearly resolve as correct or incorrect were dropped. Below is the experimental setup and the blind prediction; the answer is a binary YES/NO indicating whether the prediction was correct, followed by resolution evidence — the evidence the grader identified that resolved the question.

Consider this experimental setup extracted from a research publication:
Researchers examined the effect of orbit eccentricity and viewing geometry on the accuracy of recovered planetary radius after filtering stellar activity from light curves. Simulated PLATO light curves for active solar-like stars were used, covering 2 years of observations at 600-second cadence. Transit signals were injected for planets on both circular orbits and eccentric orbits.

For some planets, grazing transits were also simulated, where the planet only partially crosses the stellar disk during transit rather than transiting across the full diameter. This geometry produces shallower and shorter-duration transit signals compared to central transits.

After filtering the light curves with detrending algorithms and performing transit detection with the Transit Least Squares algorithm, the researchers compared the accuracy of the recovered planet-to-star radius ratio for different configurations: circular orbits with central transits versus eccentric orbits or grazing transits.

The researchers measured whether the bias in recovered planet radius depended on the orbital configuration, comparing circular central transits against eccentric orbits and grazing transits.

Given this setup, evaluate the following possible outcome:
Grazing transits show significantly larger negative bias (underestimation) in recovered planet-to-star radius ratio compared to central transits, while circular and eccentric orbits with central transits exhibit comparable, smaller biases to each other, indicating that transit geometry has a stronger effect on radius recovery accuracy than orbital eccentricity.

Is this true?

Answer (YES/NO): NO